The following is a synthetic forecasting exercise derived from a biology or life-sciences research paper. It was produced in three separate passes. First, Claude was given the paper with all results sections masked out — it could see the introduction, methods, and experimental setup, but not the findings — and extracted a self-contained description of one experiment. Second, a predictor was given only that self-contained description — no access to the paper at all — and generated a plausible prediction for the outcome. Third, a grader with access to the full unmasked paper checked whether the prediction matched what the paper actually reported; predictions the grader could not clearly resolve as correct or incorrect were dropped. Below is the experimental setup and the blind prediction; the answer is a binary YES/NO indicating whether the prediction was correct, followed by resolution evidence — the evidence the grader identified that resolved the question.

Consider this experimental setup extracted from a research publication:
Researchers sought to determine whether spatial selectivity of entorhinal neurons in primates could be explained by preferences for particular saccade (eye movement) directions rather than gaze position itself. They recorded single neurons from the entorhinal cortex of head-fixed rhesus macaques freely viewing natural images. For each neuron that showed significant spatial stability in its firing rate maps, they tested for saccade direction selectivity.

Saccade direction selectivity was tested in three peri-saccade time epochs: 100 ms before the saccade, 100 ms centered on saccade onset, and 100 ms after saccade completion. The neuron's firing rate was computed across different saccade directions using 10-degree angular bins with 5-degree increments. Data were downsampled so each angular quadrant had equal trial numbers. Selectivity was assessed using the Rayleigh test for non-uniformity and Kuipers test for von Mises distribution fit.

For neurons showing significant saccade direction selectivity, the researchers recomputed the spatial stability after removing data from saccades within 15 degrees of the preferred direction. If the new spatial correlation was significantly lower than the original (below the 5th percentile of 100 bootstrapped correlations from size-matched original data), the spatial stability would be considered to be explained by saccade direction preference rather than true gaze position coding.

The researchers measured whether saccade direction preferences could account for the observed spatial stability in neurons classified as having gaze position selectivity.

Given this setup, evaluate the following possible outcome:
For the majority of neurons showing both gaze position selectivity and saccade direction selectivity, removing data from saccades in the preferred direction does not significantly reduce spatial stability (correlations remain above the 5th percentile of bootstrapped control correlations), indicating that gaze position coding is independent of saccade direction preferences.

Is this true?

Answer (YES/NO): YES